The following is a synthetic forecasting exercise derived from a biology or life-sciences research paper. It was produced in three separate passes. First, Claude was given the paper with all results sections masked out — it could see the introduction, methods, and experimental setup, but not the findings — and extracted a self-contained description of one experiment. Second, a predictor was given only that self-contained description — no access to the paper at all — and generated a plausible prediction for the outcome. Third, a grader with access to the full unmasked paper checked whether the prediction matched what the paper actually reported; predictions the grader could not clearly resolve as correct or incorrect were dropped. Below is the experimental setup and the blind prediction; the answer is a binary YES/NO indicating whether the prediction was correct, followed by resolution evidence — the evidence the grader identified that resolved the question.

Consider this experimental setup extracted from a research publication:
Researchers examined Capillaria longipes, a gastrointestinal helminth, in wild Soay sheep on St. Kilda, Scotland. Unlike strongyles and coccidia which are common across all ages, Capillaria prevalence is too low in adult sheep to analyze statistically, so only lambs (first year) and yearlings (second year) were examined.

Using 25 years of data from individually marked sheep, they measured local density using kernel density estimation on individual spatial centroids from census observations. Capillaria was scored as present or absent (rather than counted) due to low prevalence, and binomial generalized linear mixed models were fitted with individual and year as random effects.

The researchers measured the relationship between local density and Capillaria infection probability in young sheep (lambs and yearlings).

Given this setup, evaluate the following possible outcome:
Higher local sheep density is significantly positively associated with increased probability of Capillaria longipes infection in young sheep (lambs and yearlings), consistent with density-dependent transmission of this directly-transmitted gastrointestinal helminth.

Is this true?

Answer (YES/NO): NO